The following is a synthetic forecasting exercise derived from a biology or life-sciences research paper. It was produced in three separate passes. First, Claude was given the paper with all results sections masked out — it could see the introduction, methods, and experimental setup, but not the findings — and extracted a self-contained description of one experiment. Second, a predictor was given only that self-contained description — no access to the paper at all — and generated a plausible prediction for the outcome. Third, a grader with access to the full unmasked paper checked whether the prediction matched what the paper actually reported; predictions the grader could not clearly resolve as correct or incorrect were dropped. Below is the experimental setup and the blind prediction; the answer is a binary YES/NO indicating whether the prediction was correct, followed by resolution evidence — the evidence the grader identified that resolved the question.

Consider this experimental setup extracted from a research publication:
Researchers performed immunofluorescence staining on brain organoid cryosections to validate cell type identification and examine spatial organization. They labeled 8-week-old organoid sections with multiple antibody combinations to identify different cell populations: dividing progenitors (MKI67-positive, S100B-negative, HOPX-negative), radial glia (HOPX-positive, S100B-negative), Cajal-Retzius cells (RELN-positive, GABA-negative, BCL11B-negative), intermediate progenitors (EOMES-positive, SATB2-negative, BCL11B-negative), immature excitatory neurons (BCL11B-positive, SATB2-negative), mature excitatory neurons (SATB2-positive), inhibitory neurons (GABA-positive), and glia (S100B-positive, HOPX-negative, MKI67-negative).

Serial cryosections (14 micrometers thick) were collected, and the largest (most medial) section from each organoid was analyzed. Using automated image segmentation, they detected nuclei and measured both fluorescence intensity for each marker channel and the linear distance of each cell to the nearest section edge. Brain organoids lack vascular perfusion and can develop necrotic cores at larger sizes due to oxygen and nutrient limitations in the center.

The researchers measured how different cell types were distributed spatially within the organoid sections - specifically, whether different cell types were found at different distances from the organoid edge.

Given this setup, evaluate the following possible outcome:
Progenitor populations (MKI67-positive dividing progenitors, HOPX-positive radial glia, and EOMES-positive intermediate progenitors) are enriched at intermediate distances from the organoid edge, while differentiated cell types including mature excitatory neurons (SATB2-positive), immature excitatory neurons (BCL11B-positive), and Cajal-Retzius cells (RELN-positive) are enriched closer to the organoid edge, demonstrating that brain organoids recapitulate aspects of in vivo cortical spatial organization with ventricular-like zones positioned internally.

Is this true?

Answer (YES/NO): NO